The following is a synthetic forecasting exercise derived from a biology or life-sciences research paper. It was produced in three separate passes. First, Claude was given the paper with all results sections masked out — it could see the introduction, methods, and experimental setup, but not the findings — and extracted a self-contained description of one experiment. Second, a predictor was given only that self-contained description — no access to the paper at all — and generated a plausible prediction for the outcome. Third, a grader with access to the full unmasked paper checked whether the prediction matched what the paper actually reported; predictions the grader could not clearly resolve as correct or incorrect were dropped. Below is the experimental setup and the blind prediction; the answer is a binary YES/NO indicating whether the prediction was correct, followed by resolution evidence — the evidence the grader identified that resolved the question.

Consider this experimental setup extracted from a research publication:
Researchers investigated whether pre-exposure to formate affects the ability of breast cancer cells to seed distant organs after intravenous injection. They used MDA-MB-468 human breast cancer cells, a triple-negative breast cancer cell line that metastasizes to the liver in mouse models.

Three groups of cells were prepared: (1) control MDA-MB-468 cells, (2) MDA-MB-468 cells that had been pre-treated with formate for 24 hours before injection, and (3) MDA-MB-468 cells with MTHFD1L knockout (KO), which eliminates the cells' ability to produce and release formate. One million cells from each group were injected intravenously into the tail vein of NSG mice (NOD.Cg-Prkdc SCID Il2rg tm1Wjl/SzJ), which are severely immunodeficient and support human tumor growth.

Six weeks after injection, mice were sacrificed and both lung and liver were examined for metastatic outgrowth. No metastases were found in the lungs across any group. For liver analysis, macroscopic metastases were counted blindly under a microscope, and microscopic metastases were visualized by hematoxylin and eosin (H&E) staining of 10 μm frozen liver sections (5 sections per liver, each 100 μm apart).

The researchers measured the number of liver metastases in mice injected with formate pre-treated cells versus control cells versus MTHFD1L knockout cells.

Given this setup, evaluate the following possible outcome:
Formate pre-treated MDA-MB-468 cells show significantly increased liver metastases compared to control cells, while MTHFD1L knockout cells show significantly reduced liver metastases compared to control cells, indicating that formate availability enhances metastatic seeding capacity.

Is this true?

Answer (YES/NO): YES